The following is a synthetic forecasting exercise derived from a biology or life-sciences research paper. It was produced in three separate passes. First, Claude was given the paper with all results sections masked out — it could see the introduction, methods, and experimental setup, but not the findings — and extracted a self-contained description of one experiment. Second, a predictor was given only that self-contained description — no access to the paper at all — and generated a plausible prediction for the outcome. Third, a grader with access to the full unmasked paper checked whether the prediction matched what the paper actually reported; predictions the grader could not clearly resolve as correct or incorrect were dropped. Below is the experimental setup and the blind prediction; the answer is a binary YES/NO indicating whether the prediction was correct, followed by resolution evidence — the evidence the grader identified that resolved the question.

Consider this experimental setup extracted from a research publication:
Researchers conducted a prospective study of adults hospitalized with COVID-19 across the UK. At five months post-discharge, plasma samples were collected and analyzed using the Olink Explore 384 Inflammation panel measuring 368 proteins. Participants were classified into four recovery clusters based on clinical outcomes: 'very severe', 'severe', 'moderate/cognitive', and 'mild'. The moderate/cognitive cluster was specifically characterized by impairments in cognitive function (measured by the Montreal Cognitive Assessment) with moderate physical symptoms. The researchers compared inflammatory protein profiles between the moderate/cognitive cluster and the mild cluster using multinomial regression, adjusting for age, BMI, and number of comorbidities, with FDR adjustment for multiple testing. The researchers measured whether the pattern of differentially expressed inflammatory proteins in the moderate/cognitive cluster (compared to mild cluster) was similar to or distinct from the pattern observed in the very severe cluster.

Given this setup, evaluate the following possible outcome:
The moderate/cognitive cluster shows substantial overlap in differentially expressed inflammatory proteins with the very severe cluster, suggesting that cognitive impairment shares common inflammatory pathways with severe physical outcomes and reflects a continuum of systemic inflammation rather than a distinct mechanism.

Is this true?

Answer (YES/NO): NO